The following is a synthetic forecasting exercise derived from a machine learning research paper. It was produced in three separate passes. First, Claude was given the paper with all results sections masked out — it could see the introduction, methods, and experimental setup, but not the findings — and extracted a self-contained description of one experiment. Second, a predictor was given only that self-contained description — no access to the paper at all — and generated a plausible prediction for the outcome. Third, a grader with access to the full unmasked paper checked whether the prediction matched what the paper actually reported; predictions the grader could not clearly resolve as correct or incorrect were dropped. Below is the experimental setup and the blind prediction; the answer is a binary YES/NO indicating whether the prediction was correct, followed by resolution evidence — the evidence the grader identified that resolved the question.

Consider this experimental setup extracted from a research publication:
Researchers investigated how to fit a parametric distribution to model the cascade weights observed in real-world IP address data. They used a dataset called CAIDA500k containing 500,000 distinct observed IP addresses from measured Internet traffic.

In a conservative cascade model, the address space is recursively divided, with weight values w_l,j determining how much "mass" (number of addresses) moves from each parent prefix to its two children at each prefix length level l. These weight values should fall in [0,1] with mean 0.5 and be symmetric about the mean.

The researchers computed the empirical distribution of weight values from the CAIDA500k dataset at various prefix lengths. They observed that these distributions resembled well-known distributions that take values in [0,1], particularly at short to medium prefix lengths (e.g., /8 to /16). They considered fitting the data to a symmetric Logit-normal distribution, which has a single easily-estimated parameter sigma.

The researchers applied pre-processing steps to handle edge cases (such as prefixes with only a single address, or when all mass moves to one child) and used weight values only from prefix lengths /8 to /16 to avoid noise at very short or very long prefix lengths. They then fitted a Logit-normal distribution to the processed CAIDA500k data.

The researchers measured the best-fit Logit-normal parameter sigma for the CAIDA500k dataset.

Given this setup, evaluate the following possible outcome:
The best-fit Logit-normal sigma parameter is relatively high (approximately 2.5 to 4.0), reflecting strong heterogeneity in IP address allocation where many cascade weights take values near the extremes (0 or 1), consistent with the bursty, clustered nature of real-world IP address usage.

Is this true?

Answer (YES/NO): NO